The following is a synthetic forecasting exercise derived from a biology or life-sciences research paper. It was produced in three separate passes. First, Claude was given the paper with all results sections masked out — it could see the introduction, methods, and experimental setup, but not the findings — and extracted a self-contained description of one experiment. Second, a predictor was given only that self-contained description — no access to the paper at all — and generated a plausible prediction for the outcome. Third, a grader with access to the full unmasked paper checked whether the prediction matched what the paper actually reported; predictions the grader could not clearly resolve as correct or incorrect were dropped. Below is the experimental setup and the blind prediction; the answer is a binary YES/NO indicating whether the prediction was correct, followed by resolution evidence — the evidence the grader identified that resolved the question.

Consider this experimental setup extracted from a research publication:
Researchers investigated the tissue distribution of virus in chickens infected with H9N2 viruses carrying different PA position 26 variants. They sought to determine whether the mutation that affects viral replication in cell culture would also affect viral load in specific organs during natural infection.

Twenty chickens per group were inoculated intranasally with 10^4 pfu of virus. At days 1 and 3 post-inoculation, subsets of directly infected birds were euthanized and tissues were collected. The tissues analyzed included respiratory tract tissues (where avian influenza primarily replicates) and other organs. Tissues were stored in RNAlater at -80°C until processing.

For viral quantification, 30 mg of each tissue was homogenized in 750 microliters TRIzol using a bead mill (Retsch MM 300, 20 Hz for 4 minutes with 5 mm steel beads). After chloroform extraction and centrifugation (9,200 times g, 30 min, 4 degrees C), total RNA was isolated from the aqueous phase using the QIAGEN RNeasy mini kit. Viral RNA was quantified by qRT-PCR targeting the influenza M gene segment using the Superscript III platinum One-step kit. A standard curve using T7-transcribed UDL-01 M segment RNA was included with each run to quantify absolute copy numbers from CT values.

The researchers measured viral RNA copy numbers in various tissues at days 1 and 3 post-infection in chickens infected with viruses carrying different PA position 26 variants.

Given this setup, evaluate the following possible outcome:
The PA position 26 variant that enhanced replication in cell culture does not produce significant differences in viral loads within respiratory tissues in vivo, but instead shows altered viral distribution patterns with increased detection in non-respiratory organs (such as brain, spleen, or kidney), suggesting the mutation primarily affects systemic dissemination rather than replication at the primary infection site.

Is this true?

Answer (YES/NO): NO